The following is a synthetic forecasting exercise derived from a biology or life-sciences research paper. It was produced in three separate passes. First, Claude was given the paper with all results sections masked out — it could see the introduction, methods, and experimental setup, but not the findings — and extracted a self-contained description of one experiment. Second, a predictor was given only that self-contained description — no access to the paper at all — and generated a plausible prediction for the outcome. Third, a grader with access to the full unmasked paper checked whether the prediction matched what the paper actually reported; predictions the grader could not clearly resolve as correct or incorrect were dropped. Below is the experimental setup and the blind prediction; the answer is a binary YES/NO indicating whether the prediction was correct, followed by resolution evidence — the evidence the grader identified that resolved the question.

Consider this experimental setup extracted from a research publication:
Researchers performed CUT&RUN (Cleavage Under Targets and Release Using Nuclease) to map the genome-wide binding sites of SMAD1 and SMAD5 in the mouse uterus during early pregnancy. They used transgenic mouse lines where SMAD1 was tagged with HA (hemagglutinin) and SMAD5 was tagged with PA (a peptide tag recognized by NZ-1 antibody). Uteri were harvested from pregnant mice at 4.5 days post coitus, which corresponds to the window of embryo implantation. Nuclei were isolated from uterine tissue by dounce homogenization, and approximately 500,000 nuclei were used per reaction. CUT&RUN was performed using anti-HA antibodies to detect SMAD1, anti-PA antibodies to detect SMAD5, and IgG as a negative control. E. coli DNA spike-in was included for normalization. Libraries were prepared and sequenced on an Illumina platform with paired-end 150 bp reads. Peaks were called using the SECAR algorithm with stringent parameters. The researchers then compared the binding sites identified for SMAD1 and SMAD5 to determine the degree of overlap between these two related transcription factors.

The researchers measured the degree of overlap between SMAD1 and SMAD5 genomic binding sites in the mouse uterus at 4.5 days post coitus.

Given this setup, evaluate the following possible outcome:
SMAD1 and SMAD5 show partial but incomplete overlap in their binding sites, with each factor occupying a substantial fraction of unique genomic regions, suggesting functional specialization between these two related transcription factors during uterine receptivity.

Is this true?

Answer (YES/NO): YES